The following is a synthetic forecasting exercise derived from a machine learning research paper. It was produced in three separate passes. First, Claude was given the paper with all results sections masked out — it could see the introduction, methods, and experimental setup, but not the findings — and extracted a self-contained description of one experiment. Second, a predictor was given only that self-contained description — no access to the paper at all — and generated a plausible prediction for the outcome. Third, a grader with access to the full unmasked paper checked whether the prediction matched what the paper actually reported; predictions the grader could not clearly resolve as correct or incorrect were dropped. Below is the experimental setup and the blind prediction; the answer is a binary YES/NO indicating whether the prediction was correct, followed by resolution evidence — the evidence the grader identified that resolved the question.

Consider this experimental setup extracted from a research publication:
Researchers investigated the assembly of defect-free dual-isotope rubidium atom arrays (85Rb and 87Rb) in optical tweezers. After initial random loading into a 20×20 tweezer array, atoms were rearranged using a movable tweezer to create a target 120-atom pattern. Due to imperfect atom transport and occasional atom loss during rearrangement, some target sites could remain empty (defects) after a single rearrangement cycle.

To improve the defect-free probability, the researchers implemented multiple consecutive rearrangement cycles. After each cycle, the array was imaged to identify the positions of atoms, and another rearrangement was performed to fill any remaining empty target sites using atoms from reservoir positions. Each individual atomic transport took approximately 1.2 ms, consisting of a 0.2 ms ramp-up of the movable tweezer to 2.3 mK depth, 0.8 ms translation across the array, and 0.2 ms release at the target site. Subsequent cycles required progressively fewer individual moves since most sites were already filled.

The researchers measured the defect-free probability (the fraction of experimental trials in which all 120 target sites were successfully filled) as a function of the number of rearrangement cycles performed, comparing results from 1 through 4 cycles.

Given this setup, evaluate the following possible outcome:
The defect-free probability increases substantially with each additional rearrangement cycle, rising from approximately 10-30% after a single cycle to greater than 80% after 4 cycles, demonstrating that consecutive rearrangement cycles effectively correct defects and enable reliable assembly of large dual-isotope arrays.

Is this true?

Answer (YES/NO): NO